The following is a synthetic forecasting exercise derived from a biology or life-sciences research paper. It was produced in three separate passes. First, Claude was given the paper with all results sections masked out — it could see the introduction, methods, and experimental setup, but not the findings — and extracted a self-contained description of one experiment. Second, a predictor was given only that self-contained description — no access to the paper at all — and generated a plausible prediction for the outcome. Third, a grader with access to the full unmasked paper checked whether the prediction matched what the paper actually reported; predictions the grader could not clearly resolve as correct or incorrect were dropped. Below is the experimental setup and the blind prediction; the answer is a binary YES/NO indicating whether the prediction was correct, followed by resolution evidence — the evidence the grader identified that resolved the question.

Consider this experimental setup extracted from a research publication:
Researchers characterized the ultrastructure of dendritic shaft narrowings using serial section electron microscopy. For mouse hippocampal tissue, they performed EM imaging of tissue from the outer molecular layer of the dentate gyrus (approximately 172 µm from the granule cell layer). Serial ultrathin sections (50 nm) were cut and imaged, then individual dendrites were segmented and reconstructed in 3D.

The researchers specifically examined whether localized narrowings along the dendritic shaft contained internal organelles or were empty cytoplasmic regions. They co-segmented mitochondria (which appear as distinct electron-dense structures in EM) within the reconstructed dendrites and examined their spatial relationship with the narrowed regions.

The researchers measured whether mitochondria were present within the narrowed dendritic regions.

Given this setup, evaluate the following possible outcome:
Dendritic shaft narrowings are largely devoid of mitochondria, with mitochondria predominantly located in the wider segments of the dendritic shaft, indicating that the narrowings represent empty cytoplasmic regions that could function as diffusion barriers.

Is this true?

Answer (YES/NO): YES